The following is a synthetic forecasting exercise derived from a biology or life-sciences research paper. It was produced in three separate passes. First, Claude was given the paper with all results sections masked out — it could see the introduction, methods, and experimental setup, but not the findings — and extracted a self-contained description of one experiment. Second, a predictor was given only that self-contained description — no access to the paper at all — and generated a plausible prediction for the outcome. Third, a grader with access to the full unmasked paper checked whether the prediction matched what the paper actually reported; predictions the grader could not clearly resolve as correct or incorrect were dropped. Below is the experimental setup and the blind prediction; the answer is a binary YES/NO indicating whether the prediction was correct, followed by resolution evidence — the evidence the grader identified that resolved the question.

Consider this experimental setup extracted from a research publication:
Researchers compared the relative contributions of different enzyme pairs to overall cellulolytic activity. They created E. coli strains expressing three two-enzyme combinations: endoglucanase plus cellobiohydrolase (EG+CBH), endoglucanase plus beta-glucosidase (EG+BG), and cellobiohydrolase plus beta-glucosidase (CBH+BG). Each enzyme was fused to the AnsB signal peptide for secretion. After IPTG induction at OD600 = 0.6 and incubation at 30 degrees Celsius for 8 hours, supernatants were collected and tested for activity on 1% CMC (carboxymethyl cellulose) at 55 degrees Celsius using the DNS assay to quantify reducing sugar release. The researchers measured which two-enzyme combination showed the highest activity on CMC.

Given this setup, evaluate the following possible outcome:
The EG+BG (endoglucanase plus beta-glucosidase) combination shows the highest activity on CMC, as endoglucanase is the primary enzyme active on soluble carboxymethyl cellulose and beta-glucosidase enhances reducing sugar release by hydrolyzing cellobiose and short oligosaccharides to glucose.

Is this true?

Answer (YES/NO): YES